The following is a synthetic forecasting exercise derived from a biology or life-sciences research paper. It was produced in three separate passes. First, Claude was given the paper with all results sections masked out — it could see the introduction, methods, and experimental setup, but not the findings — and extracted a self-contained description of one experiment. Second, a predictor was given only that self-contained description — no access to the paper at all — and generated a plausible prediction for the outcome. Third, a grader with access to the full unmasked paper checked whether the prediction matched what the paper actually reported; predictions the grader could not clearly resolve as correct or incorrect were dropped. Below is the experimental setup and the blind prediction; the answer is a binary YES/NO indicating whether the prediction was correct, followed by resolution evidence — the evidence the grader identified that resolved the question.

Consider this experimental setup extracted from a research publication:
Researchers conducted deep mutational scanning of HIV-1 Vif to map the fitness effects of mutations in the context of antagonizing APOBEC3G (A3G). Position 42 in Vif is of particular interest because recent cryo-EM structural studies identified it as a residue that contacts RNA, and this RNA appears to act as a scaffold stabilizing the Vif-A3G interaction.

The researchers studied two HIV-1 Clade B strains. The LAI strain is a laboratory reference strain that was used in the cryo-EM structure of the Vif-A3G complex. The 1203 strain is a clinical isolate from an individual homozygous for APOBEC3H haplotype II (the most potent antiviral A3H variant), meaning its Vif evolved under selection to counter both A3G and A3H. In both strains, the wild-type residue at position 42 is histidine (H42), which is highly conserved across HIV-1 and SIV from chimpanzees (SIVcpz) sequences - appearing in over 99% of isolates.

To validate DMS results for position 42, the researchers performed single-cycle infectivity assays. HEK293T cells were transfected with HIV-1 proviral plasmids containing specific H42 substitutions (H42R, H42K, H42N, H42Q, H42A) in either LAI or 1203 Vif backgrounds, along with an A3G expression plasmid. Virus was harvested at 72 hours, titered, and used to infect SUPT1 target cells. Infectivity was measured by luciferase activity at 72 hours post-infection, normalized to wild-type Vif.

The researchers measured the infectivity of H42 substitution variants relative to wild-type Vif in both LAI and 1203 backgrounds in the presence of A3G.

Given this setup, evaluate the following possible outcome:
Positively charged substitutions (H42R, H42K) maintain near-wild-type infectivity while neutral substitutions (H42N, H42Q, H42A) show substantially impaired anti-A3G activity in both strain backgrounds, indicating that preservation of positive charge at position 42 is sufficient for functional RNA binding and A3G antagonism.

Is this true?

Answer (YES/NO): NO